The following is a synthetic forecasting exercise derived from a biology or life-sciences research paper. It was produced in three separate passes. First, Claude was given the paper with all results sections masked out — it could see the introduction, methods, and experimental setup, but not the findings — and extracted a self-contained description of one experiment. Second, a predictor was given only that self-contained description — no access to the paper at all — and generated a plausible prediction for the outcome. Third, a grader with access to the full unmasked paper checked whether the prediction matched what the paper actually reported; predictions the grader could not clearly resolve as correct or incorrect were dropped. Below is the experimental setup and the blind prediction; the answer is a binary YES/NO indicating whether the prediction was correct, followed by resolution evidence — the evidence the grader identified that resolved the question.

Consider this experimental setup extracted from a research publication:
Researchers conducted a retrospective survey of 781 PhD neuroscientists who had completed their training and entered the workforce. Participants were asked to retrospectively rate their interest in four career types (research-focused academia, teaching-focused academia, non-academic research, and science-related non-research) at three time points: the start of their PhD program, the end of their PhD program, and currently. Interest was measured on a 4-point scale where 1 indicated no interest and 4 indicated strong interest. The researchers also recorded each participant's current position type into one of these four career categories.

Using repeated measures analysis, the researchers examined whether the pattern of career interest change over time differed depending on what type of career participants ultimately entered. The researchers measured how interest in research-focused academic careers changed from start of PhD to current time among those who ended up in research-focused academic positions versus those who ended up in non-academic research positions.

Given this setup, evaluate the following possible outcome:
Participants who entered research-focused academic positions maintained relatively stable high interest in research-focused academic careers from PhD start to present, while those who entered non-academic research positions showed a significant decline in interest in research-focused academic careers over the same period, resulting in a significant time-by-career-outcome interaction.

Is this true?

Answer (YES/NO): YES